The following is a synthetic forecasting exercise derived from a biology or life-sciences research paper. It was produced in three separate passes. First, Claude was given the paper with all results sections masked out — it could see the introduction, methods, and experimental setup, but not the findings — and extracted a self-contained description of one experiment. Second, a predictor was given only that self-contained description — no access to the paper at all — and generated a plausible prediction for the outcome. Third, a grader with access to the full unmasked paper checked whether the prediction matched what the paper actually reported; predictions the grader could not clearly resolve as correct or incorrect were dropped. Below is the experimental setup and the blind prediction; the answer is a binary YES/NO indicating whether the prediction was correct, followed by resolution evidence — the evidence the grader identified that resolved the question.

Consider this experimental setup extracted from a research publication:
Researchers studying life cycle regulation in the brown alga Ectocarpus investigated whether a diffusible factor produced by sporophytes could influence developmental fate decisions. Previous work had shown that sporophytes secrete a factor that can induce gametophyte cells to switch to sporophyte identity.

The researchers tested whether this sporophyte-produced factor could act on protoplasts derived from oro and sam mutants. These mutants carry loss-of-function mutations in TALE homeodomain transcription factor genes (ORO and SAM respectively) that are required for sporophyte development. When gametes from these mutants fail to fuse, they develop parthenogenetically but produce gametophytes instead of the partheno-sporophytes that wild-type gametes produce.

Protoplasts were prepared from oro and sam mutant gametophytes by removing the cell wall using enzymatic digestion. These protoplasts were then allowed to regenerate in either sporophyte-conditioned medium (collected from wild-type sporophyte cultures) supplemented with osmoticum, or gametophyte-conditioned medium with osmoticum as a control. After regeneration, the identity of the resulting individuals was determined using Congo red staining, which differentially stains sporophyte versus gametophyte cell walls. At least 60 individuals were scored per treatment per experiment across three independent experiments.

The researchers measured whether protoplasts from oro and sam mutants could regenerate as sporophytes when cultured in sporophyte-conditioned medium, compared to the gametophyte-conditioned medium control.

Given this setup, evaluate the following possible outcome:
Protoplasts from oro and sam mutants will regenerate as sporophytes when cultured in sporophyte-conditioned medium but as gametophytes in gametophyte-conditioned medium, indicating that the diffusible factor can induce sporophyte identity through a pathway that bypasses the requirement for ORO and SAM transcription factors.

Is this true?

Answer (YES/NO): NO